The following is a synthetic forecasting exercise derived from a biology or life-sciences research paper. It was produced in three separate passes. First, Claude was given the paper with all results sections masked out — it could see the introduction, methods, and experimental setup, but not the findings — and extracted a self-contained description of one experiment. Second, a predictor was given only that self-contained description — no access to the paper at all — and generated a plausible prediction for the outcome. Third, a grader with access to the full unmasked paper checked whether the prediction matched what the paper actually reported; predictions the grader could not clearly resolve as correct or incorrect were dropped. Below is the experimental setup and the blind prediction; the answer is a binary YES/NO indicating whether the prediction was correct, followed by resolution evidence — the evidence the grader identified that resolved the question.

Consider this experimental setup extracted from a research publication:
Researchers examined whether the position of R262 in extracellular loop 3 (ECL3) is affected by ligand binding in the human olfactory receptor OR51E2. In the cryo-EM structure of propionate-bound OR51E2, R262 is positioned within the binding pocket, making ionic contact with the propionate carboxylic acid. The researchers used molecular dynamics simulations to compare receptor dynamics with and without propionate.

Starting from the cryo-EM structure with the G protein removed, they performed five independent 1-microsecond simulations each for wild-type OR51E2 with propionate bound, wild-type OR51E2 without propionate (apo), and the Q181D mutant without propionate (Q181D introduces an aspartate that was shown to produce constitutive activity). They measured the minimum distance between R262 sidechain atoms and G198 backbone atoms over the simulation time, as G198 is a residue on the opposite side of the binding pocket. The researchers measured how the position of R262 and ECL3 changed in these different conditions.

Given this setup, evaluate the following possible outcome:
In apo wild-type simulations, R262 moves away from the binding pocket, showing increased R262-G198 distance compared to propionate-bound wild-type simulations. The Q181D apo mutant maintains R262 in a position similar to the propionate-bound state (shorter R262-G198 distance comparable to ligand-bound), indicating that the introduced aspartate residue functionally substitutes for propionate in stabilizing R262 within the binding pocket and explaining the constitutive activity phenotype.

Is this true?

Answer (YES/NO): YES